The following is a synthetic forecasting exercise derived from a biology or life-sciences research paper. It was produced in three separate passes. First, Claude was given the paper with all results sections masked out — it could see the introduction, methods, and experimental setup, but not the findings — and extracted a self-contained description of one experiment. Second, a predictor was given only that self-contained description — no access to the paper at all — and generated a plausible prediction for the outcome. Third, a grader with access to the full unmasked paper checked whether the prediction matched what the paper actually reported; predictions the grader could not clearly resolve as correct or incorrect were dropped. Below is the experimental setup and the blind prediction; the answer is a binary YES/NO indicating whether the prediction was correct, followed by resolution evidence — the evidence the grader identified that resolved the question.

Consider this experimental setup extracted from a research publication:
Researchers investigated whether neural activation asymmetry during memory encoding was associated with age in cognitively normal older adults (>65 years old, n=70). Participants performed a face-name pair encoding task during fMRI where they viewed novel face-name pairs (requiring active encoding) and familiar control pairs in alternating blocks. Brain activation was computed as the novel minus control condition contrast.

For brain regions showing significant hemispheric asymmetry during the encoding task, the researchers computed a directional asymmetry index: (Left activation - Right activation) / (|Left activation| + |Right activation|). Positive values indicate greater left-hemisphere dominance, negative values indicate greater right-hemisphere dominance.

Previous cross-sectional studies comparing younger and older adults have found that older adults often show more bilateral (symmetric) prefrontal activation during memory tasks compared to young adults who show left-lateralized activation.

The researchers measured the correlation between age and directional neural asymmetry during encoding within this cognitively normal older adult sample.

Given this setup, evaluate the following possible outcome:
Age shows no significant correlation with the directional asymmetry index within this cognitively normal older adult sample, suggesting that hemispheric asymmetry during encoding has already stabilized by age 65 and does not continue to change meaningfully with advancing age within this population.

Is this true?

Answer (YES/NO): YES